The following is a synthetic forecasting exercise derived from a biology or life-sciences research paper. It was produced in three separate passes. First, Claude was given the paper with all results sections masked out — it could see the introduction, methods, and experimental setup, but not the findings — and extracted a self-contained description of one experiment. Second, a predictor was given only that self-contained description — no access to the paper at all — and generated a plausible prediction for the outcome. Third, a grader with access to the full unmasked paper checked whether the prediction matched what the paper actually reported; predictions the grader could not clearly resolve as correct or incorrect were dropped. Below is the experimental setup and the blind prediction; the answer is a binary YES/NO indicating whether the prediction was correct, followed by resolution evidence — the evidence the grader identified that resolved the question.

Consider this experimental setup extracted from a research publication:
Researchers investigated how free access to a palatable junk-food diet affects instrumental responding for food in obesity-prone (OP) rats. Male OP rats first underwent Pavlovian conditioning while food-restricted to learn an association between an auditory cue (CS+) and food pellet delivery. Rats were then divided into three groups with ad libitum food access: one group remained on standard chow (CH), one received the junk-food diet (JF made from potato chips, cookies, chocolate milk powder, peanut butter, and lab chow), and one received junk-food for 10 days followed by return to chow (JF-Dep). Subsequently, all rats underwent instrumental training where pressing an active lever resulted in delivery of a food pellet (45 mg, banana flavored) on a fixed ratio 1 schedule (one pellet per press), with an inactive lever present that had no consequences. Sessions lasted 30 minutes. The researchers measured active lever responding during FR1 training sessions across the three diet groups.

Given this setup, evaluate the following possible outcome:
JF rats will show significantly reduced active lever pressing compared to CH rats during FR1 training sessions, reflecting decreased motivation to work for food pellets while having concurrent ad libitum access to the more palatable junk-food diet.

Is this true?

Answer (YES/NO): YES